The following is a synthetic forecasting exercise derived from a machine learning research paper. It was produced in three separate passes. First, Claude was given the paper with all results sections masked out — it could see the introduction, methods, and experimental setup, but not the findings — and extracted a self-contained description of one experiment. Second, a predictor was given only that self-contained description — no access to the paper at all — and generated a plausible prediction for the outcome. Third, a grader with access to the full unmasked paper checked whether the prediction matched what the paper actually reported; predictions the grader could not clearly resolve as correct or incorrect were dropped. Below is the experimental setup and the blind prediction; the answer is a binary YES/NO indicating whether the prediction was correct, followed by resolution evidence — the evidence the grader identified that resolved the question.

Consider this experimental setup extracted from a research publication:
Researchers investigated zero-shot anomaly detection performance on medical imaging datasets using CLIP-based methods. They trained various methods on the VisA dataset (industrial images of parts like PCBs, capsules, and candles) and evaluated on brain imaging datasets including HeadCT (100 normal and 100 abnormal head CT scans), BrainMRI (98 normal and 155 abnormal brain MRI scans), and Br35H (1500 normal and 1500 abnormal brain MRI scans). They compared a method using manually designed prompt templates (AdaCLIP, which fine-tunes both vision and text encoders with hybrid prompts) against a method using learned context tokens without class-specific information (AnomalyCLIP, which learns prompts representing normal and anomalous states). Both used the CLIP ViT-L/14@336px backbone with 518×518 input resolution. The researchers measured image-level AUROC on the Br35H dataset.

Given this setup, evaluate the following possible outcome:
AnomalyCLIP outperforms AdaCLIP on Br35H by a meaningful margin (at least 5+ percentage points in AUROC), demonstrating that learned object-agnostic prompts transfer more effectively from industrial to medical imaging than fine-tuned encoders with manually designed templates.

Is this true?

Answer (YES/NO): NO